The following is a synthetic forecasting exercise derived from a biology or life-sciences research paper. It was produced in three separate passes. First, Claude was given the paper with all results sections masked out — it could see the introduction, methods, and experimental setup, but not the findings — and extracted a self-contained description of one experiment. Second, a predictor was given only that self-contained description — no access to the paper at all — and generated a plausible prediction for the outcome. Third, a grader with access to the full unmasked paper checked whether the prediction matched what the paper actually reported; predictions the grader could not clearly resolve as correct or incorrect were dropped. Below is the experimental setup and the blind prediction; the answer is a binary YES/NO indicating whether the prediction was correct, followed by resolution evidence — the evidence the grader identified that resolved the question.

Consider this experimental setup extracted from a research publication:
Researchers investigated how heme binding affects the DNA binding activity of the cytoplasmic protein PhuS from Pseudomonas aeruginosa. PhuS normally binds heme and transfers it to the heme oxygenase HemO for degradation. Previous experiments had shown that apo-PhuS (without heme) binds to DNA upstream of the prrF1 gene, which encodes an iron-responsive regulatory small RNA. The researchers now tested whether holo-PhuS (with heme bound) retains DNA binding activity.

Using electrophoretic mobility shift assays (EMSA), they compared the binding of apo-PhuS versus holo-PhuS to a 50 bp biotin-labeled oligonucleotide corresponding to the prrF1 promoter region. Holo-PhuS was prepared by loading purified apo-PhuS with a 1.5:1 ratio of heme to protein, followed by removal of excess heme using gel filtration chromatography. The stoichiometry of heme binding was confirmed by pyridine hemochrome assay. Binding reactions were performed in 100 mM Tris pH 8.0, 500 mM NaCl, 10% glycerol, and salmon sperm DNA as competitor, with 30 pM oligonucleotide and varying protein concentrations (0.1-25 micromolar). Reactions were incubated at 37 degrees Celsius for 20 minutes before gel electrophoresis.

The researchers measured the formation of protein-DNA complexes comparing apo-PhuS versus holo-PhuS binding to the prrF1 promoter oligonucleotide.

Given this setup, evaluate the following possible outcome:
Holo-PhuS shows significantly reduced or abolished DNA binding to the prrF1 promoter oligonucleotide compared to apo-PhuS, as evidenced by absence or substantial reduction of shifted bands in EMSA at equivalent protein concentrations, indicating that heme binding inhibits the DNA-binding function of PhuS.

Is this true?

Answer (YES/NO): YES